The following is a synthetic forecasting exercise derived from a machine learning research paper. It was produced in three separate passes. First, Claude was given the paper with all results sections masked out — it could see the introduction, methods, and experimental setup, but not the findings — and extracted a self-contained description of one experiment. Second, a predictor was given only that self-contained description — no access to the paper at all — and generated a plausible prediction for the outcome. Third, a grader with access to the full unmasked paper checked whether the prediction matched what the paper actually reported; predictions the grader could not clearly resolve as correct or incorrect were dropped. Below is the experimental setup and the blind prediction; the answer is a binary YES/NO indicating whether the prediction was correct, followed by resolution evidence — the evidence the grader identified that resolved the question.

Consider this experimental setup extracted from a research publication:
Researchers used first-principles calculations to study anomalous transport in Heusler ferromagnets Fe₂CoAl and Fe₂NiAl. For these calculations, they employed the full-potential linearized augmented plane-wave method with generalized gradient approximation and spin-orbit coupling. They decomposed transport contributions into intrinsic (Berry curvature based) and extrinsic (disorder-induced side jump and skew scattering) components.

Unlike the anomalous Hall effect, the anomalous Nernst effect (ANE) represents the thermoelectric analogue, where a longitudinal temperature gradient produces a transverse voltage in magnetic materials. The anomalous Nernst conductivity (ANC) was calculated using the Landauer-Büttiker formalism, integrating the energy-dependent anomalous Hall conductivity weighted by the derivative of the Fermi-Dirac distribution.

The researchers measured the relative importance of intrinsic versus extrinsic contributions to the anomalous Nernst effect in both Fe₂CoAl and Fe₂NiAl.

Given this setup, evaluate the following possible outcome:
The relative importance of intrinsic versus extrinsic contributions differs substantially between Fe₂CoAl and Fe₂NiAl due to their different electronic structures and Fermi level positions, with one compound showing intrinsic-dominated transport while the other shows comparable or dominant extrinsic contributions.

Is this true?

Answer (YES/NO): NO